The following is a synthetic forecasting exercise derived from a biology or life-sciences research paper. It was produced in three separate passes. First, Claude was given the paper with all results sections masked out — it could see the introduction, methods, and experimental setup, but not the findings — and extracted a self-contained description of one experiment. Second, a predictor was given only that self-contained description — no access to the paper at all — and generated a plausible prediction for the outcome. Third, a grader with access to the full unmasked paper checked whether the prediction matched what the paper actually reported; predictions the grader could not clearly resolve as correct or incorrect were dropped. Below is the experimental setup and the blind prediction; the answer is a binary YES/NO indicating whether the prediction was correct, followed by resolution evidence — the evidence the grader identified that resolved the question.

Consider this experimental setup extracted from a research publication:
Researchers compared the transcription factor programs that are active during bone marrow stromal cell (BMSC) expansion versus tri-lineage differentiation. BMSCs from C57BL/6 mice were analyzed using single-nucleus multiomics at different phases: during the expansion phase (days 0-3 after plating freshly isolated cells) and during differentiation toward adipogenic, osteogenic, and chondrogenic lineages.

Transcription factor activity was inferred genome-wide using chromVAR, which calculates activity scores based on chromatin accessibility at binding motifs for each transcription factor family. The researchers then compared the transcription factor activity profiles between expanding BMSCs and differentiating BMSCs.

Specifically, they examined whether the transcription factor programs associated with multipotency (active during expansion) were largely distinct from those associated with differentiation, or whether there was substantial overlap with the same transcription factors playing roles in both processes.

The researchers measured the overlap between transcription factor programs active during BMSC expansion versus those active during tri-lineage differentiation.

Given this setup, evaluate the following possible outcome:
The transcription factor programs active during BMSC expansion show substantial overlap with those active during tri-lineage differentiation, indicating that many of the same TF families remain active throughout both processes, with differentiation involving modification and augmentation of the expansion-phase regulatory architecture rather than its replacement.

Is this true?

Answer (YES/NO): YES